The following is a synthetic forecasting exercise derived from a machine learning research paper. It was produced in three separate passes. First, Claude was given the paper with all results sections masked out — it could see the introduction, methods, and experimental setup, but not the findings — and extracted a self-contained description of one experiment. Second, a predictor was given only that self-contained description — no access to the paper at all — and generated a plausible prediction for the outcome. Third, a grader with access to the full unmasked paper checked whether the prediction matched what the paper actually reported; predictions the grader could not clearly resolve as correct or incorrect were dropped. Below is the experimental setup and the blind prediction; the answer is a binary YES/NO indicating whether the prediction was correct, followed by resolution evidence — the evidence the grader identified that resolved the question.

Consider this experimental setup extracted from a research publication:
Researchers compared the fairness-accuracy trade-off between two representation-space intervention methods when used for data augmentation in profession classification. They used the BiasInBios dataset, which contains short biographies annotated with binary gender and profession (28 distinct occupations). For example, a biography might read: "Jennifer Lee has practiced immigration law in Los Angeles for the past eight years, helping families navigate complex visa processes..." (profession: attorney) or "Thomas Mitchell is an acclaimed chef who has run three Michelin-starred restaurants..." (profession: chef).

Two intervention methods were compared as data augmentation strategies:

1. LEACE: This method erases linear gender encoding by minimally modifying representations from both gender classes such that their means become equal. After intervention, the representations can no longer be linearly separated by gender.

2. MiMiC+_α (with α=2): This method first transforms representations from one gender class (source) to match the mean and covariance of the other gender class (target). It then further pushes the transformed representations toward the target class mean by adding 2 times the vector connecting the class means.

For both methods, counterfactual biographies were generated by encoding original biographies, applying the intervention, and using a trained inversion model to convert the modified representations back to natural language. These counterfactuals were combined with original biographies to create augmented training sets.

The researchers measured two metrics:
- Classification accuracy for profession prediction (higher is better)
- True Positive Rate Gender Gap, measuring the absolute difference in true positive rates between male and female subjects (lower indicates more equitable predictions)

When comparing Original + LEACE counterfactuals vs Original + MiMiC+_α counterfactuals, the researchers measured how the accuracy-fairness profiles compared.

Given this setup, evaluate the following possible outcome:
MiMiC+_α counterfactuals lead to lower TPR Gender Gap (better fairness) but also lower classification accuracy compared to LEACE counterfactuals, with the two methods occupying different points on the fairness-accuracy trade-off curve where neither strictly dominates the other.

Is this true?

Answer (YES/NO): YES